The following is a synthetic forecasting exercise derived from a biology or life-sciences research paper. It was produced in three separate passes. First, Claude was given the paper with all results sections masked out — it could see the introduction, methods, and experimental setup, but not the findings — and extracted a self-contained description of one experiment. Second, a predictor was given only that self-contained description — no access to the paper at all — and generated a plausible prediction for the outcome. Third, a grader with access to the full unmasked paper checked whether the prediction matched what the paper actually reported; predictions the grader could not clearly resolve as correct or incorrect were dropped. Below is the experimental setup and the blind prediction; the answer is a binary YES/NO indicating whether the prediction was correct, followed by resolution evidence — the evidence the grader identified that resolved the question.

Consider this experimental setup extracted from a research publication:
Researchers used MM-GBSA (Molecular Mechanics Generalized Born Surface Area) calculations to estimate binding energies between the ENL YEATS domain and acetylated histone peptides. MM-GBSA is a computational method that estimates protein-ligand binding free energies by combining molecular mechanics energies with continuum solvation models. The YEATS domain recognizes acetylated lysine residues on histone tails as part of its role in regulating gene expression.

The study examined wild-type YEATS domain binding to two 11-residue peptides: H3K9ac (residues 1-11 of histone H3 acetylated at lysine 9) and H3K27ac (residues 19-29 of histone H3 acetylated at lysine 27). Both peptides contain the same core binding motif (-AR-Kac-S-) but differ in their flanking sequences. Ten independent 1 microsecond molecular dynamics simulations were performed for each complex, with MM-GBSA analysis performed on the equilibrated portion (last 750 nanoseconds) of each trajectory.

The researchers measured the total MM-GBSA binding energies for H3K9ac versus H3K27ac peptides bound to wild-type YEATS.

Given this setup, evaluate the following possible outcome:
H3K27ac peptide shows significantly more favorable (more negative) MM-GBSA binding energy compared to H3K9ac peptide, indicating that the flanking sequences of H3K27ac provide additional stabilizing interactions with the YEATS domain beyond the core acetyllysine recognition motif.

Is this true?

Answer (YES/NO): NO